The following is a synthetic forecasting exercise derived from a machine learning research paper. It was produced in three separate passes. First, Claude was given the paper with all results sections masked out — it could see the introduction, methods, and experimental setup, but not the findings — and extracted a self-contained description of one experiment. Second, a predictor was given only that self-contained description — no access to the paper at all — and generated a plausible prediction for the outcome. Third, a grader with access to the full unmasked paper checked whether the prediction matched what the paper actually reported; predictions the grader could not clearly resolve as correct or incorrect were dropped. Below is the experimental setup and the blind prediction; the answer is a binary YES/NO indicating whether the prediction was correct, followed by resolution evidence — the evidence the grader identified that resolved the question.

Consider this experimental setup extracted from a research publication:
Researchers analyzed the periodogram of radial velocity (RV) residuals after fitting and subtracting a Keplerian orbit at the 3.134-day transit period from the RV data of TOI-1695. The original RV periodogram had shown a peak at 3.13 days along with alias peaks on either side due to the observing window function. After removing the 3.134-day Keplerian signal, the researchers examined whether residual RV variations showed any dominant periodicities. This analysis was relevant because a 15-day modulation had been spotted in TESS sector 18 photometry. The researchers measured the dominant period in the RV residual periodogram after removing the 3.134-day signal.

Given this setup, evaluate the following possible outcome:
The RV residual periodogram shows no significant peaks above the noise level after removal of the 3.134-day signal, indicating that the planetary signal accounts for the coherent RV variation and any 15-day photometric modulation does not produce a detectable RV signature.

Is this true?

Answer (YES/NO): NO